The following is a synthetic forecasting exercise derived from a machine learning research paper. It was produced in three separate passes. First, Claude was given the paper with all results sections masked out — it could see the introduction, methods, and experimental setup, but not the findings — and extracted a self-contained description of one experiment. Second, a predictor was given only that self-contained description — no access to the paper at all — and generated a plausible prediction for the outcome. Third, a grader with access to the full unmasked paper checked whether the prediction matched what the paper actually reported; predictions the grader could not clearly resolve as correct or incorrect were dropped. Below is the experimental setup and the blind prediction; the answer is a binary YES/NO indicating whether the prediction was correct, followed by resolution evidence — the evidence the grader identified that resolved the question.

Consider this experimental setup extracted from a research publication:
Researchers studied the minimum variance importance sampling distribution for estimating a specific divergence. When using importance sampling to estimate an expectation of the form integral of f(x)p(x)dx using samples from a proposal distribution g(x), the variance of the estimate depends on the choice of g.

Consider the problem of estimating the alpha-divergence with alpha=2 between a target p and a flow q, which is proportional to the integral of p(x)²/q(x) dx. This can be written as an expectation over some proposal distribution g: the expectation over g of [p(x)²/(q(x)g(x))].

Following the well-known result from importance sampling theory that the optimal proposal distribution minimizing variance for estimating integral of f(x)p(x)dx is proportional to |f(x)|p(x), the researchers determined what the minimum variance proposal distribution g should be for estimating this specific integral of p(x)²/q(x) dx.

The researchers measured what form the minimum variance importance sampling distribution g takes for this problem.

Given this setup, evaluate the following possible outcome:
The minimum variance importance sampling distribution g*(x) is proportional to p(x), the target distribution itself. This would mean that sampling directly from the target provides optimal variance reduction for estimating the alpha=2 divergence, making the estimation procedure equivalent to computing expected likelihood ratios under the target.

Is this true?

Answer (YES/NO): NO